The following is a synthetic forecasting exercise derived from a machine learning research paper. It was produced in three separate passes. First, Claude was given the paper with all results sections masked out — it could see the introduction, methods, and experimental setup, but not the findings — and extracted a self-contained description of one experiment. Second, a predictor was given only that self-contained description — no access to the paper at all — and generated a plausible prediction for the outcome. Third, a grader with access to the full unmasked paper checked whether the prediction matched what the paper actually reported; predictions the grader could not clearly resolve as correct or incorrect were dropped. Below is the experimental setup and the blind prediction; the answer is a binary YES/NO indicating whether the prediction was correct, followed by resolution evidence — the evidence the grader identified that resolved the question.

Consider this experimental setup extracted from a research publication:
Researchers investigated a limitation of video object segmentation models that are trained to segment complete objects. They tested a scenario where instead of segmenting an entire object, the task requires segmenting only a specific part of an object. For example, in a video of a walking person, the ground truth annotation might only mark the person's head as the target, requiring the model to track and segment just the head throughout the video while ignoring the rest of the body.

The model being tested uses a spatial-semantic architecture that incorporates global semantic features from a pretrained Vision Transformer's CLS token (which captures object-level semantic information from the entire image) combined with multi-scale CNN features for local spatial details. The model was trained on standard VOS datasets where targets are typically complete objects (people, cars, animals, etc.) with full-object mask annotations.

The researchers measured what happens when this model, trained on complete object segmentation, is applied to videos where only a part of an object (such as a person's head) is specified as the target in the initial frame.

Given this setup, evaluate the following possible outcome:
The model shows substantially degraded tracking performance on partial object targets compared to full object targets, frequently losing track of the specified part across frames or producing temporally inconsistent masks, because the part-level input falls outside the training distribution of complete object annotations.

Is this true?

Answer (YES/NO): NO